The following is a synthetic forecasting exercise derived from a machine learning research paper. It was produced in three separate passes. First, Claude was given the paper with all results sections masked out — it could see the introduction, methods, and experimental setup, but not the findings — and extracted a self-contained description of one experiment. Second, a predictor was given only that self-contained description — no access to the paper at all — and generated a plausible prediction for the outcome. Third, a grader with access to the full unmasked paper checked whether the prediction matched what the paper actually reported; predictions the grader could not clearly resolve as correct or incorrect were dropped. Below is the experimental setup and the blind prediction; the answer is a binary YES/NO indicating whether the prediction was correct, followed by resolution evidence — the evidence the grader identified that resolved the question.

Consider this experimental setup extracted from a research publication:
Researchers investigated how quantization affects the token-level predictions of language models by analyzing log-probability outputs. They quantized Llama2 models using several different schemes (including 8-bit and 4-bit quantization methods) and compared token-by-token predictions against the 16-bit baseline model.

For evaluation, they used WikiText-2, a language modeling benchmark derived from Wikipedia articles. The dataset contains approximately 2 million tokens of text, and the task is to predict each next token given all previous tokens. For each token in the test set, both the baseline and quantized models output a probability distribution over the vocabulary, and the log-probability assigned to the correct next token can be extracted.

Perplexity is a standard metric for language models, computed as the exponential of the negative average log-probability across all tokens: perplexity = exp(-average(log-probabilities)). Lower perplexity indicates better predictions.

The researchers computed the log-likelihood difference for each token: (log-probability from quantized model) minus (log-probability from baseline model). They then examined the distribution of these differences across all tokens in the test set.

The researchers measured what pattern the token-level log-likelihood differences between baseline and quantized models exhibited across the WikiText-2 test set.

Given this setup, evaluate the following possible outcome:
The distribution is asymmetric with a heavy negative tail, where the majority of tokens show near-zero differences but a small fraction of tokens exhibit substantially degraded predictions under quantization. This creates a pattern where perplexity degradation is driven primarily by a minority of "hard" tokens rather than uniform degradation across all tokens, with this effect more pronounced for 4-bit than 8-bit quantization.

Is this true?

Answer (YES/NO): NO